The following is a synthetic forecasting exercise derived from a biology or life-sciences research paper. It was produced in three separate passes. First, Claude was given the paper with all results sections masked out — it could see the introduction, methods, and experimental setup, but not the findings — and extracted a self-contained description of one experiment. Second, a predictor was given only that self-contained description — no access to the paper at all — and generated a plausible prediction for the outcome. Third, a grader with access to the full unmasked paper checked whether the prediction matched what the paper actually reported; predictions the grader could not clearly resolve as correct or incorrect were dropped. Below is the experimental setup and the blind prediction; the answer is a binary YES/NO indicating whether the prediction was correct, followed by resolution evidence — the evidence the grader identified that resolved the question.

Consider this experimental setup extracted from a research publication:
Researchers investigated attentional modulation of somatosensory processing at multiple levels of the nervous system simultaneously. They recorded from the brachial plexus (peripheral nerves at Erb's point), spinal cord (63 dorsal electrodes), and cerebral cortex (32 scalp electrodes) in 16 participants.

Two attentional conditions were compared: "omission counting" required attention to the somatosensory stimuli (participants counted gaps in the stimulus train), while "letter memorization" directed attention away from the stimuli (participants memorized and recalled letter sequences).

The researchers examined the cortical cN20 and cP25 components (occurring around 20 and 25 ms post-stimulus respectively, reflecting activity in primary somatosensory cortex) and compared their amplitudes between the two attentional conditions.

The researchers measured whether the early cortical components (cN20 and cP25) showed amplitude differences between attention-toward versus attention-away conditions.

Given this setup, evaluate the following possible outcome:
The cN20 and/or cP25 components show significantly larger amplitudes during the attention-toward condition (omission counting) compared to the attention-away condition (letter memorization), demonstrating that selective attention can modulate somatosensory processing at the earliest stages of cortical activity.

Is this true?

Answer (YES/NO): NO